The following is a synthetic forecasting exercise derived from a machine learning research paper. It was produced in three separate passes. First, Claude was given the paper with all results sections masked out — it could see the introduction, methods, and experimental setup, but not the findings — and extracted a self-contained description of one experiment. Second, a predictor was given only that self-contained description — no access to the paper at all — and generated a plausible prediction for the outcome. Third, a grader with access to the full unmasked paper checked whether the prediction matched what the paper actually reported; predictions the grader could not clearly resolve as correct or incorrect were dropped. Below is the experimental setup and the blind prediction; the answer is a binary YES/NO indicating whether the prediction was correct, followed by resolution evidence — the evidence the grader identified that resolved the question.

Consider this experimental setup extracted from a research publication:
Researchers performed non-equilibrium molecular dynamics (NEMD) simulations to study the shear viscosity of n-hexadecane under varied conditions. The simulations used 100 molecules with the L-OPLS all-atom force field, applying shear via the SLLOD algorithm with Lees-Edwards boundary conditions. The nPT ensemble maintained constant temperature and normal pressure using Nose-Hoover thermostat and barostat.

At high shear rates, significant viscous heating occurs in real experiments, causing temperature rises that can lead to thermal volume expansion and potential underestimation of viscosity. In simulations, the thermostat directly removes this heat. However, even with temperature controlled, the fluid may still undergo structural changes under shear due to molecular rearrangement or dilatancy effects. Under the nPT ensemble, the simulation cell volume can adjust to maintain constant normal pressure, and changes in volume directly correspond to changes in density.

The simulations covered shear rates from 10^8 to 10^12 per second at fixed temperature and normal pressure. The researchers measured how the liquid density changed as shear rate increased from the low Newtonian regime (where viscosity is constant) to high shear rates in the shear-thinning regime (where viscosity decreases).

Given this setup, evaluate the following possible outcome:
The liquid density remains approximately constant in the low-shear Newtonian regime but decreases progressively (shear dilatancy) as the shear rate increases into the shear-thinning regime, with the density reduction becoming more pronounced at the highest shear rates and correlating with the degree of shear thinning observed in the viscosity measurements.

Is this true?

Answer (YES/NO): NO